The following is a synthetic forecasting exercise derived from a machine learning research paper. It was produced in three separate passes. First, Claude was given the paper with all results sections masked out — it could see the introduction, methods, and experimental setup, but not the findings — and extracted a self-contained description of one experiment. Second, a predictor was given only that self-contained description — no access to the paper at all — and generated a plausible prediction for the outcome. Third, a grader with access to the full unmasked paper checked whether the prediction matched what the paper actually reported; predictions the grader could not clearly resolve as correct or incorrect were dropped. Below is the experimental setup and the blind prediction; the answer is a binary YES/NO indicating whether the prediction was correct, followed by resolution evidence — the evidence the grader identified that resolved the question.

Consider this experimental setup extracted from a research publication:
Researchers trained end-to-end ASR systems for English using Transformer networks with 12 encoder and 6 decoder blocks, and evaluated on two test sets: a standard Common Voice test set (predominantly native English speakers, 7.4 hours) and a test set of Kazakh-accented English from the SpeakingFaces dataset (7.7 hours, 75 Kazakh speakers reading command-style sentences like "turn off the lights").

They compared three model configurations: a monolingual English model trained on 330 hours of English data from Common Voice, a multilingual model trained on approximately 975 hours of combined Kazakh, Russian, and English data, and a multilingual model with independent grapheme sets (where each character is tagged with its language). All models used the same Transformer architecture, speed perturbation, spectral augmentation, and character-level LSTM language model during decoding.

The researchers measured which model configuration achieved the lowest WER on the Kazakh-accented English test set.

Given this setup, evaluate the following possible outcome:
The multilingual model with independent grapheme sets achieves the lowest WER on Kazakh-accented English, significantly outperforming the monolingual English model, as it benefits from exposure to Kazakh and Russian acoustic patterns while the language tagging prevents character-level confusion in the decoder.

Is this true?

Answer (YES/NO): YES